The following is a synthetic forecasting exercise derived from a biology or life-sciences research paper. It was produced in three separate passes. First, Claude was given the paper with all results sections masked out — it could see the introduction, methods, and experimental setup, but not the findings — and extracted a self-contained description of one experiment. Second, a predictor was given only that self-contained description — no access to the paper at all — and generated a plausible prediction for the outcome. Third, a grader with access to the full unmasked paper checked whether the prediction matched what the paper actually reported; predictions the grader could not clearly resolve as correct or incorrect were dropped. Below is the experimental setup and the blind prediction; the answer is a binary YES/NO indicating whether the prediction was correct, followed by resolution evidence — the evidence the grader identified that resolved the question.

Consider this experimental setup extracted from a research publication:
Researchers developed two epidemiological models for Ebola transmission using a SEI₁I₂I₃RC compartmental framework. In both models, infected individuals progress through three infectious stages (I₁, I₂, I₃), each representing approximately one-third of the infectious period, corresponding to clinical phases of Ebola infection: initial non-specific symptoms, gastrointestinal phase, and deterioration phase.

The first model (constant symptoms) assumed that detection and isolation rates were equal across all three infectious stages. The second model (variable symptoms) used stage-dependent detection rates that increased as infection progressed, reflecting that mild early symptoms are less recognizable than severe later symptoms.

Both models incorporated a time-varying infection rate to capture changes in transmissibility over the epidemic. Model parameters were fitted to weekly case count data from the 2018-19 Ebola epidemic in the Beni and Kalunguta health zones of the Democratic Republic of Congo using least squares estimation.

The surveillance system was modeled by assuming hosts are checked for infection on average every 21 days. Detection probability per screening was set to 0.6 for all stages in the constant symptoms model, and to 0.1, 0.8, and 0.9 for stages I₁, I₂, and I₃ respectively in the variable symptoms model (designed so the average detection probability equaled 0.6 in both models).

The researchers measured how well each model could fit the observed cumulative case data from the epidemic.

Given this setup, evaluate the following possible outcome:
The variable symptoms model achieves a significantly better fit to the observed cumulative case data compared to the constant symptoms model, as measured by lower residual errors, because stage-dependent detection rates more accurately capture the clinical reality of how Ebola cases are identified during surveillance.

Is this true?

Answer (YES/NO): NO